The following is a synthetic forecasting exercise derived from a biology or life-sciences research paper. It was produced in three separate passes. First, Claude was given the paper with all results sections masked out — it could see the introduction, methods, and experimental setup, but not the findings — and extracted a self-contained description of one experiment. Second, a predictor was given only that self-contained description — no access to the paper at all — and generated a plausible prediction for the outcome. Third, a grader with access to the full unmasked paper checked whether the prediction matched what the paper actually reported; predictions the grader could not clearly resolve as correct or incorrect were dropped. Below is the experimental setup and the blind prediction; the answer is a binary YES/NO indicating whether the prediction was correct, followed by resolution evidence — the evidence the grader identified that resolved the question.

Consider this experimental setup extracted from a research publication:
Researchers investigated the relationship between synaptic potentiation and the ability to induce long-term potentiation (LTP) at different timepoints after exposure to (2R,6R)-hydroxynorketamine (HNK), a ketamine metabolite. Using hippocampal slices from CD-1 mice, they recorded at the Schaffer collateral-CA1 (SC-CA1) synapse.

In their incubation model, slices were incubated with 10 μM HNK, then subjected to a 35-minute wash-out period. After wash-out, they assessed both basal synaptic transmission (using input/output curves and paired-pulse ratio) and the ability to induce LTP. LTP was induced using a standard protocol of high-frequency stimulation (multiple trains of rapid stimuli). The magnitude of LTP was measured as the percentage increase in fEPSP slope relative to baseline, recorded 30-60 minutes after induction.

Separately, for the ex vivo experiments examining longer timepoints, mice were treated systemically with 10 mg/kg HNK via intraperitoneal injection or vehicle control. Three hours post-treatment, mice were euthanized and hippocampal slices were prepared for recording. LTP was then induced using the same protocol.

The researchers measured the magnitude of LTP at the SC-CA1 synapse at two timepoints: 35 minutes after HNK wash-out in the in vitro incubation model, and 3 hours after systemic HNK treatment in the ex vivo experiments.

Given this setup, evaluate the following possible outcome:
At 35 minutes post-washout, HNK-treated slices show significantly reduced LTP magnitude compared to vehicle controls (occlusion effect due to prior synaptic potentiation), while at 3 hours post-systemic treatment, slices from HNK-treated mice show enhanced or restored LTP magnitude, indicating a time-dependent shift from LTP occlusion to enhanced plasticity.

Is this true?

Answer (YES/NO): YES